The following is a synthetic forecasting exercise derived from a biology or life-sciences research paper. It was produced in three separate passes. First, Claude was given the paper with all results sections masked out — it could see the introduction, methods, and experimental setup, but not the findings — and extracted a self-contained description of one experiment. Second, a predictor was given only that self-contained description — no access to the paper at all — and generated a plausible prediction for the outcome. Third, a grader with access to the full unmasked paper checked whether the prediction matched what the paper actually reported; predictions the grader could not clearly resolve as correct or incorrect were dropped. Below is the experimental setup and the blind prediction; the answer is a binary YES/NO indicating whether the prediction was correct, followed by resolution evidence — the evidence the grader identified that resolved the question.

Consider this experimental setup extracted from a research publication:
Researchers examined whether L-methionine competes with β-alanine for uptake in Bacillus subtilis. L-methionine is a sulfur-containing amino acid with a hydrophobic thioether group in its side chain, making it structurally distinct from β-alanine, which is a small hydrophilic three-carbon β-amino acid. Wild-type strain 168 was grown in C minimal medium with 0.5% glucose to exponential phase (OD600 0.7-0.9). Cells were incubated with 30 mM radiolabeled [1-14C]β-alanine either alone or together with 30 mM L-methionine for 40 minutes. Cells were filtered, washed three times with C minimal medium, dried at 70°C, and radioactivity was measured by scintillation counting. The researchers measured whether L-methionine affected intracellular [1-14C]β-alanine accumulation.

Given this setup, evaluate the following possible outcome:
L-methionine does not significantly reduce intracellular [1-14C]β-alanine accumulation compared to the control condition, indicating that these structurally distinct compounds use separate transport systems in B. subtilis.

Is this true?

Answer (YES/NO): NO